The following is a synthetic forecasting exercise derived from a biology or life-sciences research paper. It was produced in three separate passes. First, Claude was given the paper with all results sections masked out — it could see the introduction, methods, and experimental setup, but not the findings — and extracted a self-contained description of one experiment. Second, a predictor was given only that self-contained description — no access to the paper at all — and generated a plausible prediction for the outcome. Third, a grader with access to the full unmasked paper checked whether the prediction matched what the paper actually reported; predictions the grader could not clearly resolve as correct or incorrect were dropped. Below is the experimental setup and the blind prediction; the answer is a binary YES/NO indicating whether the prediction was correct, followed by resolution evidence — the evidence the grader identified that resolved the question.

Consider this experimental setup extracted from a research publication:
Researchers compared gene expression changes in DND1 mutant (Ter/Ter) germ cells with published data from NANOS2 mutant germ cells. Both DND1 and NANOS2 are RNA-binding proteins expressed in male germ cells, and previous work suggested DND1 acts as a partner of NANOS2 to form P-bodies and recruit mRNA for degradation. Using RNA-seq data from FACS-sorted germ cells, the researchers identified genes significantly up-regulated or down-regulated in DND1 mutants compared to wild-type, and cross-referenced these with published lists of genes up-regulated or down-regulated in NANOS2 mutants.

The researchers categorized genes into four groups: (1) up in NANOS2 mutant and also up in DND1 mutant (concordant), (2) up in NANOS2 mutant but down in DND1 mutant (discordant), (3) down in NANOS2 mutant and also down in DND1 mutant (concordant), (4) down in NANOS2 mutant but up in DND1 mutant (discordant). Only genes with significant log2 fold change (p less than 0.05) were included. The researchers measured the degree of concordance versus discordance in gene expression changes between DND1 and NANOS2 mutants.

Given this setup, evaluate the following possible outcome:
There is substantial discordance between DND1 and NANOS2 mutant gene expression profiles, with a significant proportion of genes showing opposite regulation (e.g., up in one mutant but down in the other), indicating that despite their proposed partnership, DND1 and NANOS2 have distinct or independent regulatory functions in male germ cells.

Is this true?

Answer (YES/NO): YES